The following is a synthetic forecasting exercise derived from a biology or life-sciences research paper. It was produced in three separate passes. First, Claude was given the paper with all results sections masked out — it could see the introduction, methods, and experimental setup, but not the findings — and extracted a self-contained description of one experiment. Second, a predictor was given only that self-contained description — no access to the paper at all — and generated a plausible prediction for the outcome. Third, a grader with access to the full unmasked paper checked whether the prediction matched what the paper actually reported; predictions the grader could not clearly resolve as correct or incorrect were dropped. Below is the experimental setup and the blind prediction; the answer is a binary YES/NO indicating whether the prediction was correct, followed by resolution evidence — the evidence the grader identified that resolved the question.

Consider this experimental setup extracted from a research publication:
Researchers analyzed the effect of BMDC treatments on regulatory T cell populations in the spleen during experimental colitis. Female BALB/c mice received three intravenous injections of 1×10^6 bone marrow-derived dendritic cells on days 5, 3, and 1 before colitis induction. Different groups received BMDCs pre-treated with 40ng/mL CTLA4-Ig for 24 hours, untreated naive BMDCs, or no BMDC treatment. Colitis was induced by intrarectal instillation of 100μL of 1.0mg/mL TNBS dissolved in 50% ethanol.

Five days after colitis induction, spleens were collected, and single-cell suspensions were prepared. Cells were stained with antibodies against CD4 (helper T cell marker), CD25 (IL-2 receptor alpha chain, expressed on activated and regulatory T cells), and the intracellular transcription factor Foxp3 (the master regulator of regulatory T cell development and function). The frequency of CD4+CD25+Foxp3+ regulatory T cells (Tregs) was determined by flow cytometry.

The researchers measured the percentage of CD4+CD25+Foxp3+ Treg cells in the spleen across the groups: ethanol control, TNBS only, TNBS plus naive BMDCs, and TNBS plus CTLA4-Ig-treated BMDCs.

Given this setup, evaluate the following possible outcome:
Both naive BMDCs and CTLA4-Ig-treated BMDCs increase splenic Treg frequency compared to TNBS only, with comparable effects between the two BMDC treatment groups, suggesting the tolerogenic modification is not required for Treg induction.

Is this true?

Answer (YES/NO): NO